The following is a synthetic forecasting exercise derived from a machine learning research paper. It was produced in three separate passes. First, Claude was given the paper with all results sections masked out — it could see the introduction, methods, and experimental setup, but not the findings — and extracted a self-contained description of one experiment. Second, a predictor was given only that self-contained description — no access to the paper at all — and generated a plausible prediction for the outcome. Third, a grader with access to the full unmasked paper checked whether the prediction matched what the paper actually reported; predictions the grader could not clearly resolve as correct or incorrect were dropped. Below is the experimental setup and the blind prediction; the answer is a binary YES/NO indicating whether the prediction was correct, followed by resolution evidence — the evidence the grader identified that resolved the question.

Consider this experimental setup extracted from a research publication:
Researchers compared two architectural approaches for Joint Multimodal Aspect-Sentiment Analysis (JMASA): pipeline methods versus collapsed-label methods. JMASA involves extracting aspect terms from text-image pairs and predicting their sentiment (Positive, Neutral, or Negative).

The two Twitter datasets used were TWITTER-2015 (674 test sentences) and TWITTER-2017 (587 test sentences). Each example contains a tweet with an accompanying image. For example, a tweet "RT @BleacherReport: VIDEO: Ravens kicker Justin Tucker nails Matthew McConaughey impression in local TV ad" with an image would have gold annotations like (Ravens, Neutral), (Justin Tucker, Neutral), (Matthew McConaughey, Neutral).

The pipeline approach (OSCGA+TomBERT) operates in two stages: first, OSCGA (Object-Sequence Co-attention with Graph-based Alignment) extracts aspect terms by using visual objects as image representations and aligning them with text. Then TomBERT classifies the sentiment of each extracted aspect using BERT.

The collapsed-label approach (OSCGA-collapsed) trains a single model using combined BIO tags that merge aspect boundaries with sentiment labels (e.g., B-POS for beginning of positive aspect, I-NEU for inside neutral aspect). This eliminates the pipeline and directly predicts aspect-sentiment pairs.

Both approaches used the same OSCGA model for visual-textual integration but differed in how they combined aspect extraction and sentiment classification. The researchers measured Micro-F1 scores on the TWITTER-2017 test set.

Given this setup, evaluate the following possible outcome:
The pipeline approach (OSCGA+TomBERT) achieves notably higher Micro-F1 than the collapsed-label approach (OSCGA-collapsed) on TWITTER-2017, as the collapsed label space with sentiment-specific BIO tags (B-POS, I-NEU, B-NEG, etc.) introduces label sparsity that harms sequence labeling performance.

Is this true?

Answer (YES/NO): NO